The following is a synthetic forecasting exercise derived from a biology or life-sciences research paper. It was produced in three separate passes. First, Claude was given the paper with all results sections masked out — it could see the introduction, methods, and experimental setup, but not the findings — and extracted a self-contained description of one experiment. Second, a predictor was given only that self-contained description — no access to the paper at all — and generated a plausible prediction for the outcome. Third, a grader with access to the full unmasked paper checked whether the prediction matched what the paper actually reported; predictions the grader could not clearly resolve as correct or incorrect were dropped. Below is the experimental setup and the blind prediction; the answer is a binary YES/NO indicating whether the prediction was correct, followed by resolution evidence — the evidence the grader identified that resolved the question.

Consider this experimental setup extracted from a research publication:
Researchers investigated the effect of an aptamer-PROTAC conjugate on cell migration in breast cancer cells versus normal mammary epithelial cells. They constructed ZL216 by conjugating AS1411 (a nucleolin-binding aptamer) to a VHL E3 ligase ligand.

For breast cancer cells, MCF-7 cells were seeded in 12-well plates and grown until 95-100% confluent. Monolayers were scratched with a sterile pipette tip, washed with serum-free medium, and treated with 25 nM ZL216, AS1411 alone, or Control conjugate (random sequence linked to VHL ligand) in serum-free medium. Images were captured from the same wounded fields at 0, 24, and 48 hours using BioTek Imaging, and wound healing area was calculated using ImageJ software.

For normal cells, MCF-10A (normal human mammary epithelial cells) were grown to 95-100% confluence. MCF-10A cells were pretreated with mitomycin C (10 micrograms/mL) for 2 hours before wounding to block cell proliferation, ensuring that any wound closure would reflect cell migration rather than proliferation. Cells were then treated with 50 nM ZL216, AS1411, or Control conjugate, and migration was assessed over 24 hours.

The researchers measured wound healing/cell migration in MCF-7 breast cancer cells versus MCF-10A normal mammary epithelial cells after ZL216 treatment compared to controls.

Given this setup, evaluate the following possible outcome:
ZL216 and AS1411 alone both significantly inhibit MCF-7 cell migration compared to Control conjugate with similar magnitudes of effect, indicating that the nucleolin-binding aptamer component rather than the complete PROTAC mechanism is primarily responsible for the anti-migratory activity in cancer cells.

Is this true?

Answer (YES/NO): NO